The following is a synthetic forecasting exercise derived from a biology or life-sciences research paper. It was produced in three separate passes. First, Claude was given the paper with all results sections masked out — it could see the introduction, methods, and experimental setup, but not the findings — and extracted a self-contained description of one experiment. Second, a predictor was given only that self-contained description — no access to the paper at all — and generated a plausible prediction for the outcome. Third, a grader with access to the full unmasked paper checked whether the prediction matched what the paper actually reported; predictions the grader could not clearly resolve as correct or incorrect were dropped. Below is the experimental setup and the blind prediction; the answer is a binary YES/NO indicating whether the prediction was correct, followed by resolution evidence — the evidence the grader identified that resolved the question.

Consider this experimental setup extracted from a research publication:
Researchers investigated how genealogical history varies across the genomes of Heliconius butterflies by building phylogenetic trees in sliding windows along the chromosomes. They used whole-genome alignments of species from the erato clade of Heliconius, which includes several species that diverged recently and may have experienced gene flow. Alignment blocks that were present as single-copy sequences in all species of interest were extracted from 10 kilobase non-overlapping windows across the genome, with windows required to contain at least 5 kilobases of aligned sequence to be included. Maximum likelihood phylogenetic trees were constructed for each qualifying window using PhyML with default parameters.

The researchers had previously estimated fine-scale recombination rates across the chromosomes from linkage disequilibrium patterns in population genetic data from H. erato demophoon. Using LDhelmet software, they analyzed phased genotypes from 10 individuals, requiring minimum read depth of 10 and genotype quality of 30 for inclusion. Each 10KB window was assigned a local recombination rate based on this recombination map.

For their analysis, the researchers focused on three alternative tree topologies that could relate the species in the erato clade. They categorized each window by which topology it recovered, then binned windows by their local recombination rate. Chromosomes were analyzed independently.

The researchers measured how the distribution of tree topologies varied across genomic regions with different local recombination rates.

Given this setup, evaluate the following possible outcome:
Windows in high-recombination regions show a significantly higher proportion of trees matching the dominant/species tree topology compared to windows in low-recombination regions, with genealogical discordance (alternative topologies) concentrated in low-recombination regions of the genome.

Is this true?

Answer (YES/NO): NO